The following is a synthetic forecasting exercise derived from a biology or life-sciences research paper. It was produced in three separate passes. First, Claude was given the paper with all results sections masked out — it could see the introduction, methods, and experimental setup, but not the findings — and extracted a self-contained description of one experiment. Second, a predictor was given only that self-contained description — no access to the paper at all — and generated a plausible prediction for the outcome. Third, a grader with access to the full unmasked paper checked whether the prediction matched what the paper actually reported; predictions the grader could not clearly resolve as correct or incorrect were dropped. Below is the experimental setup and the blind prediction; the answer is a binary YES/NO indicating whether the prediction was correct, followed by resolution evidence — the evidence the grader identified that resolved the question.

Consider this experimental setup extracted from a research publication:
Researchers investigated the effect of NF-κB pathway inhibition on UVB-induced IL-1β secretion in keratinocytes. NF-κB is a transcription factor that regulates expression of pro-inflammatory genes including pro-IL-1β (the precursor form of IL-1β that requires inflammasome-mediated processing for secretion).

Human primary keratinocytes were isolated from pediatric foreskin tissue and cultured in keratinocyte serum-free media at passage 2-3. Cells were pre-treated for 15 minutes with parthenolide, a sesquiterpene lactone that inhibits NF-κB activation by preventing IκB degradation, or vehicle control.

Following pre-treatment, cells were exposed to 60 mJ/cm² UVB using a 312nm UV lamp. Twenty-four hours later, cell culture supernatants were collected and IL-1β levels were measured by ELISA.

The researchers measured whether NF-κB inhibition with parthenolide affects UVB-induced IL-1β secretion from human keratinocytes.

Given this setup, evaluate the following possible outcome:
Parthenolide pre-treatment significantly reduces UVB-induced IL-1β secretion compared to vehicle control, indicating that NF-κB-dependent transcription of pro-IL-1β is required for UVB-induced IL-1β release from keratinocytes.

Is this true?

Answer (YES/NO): NO